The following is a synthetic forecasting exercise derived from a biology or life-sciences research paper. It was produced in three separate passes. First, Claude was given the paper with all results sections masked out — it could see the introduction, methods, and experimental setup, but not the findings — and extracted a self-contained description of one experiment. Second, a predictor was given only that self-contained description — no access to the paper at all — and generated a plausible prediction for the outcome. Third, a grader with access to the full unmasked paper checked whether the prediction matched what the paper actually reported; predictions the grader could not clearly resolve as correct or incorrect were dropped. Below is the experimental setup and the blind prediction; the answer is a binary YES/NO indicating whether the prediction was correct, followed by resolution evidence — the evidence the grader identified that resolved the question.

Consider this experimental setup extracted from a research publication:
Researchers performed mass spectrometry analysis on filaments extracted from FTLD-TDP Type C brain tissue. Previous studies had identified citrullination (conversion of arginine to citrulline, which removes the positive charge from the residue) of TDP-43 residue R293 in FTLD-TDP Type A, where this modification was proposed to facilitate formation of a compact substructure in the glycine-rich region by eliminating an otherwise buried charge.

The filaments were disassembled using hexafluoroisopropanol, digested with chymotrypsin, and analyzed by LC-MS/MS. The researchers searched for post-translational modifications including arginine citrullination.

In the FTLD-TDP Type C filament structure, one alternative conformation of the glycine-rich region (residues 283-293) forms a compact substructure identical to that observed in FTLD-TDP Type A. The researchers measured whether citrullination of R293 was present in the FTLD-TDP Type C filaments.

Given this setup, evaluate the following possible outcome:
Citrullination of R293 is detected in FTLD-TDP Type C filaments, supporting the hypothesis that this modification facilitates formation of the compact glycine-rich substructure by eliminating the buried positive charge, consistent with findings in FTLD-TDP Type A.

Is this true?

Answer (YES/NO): YES